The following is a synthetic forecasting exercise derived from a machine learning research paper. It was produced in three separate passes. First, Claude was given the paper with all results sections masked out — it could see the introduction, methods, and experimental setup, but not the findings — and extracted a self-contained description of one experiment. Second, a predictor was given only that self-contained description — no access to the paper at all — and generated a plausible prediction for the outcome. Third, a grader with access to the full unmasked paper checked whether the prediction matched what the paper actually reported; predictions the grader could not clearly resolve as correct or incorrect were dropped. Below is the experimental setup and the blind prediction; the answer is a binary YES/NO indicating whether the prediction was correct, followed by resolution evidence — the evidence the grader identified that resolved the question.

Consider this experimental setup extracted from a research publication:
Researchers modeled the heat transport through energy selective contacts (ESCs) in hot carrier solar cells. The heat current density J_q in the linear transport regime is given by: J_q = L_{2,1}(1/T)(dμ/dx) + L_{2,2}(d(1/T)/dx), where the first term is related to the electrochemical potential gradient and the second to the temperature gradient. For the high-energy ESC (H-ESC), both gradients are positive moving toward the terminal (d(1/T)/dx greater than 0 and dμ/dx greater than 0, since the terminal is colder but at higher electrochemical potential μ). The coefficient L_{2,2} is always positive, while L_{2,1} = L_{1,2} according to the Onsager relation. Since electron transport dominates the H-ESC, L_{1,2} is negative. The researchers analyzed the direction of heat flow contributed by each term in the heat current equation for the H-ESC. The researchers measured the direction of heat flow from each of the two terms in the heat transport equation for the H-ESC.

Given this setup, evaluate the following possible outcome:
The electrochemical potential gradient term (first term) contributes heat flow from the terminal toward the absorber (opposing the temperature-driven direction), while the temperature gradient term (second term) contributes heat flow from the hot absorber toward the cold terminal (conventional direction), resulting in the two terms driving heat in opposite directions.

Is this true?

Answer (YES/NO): YES